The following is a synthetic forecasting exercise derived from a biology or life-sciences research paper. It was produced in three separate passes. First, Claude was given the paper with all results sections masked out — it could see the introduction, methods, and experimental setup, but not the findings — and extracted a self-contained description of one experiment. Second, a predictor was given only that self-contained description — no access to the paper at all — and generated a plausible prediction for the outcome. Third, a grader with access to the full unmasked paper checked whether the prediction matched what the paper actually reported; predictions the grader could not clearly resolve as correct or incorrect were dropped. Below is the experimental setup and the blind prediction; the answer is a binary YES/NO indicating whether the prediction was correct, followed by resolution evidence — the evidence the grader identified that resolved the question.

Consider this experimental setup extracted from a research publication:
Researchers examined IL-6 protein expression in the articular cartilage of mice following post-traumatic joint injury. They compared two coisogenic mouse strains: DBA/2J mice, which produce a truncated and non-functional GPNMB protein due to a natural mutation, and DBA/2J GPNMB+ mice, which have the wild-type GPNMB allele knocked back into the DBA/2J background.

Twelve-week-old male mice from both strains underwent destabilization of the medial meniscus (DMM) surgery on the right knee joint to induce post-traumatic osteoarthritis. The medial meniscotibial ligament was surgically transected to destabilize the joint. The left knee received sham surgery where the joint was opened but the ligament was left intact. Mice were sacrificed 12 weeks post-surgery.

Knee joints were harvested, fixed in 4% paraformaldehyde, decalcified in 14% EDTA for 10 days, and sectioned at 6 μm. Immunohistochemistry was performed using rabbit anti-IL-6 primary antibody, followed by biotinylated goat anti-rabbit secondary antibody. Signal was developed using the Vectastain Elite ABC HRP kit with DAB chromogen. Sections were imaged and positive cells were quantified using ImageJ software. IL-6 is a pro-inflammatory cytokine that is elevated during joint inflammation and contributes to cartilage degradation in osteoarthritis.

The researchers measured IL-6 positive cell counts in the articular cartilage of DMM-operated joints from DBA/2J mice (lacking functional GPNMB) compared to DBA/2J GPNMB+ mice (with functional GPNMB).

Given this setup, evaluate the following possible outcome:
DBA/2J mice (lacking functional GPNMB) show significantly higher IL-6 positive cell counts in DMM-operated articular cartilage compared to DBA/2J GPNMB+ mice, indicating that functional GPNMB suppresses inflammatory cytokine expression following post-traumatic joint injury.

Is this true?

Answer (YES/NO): YES